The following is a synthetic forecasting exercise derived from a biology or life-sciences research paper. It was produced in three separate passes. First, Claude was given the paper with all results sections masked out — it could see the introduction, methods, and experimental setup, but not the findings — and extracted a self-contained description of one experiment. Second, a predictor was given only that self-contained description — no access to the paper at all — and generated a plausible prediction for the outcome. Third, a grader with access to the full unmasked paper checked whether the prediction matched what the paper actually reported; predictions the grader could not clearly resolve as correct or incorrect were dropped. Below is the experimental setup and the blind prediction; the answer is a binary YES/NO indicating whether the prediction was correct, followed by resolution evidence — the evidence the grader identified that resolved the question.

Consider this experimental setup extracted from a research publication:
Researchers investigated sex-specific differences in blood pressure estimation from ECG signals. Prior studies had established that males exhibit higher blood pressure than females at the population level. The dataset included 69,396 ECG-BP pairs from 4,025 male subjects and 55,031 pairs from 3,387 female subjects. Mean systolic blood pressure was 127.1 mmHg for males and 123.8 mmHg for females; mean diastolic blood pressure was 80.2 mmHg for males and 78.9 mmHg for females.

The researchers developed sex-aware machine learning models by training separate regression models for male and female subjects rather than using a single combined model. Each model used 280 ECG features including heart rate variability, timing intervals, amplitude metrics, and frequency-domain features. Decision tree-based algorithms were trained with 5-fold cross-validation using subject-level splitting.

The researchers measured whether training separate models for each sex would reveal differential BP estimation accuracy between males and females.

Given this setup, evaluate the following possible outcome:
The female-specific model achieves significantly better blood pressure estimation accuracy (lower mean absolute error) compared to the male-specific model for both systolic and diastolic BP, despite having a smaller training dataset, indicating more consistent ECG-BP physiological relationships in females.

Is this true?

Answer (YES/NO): NO